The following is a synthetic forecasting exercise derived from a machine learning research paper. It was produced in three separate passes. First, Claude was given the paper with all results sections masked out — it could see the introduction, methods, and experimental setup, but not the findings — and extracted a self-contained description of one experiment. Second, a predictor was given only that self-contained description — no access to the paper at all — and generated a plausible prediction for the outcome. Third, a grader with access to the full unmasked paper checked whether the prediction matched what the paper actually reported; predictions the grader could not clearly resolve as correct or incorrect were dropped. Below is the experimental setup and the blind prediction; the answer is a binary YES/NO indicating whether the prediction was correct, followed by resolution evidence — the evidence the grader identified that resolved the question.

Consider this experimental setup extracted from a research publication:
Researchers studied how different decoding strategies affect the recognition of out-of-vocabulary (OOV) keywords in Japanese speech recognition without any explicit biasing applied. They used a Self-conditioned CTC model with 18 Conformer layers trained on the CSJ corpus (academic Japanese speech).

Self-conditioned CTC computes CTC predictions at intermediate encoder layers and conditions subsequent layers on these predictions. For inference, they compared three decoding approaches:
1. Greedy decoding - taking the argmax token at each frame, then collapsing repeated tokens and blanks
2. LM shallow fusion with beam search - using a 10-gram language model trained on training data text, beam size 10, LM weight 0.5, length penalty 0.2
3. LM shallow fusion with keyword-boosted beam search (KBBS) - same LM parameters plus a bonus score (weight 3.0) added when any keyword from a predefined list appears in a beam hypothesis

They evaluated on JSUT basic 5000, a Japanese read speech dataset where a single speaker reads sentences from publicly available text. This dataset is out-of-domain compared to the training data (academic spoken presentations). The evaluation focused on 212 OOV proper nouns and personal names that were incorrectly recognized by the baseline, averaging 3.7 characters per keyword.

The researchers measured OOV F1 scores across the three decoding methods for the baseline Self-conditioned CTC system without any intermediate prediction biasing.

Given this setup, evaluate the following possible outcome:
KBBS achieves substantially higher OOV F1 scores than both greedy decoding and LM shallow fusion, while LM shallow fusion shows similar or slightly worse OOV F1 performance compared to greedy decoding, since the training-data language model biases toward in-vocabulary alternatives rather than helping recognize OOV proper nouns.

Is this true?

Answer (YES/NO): YES